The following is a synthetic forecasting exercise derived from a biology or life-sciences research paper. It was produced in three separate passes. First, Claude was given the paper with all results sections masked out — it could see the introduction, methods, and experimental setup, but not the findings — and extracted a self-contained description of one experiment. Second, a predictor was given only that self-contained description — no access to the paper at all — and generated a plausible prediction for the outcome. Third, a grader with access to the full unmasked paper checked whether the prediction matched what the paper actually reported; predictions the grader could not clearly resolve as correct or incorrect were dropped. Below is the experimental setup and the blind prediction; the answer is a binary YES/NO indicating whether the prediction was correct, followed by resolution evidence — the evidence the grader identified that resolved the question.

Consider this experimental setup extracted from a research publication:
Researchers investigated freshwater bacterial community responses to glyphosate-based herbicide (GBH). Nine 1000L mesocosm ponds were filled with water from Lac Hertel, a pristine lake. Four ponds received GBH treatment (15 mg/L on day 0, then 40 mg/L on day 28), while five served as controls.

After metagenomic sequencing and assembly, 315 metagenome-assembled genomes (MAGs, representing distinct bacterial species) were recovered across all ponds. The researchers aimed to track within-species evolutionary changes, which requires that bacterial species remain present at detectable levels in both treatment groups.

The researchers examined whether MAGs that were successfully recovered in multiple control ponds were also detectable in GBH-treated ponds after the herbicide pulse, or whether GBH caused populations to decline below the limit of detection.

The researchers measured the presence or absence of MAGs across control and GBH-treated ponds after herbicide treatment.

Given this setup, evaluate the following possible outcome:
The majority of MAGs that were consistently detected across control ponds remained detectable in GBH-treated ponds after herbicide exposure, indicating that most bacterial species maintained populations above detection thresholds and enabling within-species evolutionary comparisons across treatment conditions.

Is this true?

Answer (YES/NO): NO